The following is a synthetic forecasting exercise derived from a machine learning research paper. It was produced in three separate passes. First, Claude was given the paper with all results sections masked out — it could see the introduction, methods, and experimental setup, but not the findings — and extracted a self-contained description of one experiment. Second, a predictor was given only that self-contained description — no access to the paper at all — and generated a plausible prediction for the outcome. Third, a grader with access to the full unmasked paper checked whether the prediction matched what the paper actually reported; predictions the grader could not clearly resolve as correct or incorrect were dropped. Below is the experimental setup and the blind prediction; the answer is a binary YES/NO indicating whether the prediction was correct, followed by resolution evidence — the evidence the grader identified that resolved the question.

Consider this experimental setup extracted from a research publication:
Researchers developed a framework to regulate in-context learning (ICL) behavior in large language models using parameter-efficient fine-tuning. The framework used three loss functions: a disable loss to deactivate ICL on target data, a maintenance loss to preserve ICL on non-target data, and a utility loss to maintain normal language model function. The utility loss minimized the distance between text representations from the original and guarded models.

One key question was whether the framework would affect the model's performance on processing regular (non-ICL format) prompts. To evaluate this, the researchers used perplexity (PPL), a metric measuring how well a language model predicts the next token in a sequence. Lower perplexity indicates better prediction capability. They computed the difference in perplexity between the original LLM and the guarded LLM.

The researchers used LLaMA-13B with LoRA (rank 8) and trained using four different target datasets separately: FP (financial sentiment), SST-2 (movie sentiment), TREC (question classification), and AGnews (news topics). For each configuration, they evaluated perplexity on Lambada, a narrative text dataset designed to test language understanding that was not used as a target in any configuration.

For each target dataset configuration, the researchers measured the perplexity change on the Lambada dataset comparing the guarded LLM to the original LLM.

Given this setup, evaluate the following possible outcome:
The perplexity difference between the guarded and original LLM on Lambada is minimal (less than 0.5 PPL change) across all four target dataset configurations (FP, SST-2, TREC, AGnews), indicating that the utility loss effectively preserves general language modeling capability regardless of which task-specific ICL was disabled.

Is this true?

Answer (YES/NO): YES